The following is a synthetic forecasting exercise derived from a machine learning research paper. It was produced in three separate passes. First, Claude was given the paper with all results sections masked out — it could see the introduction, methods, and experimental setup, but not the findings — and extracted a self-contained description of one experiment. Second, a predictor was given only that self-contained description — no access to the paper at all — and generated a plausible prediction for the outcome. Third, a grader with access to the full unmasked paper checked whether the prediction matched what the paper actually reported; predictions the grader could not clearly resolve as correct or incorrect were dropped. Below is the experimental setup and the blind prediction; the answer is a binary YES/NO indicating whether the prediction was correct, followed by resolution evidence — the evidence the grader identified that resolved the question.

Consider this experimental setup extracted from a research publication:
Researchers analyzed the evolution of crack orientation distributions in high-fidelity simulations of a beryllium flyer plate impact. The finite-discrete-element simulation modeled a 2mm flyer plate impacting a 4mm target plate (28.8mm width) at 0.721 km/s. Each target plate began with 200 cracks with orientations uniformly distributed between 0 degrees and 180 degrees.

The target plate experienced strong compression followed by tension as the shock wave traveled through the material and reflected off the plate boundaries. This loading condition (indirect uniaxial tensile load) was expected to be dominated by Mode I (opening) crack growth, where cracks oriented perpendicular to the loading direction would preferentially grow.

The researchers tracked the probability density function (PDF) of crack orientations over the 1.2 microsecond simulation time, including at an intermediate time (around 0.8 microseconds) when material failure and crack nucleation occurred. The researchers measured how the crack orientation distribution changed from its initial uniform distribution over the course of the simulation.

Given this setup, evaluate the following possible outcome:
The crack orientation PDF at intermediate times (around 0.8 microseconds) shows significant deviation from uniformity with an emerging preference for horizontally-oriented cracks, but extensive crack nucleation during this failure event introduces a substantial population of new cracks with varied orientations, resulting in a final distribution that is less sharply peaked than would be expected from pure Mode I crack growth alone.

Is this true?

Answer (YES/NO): NO